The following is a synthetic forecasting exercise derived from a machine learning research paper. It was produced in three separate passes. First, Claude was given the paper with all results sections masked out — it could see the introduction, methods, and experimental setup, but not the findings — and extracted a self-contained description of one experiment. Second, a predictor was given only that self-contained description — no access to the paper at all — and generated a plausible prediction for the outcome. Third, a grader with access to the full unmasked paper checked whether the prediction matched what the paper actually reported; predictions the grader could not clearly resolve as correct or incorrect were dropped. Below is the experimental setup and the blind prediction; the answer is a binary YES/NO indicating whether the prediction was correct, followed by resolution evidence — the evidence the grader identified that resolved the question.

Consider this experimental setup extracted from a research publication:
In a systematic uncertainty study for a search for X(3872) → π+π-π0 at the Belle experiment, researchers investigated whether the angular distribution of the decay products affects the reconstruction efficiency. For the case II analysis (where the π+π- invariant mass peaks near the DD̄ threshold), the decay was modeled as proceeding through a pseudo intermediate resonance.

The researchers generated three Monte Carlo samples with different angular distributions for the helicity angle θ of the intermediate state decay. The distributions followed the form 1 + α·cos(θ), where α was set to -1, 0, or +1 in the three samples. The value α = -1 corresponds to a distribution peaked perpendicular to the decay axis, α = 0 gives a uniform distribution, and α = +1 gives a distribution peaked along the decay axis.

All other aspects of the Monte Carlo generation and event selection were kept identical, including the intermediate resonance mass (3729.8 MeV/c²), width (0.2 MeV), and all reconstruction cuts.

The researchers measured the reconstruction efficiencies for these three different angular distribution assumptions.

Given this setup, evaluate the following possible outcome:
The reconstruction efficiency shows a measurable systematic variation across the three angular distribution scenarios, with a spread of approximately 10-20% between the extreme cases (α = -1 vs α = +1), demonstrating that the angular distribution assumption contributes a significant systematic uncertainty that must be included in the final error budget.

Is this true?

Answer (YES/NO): NO